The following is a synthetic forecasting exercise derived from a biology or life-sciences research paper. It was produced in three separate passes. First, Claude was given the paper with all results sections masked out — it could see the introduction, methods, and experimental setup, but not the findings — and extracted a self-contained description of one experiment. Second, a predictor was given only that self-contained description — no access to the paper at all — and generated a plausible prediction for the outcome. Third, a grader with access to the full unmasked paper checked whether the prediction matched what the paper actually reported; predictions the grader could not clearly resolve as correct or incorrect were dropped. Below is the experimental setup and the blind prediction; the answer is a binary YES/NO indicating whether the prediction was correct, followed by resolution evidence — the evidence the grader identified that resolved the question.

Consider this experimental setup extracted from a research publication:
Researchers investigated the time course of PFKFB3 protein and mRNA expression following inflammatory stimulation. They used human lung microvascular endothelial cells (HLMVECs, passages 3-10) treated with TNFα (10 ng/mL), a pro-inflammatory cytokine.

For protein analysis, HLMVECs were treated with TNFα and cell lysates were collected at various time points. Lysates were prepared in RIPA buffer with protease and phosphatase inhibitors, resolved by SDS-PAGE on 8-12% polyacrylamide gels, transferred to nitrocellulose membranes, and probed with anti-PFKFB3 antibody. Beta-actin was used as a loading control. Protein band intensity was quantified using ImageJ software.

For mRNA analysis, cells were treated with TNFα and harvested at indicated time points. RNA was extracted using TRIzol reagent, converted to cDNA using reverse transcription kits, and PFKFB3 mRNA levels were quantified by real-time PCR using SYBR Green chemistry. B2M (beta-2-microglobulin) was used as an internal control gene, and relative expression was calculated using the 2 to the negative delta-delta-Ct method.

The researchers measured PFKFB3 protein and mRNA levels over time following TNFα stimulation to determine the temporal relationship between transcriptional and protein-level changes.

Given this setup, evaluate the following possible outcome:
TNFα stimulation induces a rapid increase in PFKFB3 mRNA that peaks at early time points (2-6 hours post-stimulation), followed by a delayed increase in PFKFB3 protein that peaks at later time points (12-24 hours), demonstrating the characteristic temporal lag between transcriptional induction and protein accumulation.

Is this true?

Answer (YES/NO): NO